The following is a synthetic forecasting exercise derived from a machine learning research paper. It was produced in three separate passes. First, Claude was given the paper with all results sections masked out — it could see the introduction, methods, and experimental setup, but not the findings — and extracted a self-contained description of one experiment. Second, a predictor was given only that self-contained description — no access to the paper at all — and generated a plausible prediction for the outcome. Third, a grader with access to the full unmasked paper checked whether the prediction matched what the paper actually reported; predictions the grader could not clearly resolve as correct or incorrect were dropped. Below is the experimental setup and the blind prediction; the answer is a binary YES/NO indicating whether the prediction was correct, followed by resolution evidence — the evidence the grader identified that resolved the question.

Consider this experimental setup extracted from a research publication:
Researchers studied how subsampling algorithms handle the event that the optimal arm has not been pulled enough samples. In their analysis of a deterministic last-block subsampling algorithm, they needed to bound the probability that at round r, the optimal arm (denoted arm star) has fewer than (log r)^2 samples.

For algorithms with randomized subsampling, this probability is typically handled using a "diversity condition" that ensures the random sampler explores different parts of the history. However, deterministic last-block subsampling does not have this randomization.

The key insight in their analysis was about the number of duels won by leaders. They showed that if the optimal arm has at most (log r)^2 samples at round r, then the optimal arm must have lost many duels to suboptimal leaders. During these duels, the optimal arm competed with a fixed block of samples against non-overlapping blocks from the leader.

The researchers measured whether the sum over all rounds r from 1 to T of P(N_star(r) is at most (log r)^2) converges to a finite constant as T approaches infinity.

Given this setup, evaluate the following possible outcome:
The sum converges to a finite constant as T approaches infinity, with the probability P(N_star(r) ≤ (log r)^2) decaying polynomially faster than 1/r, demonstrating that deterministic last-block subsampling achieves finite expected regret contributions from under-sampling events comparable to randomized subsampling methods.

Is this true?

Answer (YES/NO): NO